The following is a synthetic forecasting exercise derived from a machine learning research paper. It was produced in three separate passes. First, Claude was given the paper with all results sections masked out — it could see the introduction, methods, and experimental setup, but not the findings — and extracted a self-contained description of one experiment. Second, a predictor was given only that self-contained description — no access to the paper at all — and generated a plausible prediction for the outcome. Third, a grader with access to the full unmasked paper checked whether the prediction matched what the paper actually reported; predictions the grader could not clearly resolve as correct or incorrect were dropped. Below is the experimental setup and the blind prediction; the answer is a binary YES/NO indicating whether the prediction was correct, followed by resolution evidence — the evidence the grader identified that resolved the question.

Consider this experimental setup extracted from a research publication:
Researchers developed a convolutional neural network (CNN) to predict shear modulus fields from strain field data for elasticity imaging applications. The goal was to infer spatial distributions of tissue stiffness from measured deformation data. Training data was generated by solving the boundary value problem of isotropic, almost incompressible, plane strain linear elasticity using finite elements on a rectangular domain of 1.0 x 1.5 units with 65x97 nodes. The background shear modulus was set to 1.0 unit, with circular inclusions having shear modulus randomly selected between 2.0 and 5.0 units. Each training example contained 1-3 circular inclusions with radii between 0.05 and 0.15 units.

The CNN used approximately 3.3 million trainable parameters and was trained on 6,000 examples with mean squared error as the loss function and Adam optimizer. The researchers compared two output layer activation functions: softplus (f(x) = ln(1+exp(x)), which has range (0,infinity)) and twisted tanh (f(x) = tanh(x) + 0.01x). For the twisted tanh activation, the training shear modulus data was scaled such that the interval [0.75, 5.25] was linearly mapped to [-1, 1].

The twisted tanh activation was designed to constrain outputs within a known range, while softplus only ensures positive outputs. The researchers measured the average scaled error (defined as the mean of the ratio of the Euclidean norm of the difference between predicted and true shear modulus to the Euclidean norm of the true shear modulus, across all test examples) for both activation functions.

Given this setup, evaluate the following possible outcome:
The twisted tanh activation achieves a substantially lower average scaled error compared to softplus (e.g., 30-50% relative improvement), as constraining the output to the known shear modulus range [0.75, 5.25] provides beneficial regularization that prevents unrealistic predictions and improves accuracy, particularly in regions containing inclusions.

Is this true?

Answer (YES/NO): NO